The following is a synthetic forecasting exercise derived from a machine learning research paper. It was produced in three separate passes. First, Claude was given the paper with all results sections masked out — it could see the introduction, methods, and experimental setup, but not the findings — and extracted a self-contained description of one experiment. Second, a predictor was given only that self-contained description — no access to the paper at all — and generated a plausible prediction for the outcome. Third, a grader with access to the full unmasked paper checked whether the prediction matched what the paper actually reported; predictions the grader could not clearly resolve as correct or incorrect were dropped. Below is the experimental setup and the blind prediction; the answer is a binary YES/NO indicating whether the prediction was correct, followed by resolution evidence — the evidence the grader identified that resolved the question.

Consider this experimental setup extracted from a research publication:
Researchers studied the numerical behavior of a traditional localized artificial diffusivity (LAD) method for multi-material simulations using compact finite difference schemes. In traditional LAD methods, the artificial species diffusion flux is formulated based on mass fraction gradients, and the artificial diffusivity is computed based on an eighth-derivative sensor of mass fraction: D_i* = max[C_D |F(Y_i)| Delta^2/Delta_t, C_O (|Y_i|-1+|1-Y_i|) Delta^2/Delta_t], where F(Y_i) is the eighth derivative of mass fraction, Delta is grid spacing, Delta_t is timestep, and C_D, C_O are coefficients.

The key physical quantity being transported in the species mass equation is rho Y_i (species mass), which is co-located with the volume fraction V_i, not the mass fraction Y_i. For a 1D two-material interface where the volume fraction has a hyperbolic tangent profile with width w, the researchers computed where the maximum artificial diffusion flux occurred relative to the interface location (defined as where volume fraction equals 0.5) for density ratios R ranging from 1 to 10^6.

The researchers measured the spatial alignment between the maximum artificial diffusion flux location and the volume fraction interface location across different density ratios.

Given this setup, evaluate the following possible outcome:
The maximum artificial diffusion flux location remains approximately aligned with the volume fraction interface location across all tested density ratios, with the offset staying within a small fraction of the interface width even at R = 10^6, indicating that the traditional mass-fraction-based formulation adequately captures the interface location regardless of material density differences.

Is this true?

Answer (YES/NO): NO